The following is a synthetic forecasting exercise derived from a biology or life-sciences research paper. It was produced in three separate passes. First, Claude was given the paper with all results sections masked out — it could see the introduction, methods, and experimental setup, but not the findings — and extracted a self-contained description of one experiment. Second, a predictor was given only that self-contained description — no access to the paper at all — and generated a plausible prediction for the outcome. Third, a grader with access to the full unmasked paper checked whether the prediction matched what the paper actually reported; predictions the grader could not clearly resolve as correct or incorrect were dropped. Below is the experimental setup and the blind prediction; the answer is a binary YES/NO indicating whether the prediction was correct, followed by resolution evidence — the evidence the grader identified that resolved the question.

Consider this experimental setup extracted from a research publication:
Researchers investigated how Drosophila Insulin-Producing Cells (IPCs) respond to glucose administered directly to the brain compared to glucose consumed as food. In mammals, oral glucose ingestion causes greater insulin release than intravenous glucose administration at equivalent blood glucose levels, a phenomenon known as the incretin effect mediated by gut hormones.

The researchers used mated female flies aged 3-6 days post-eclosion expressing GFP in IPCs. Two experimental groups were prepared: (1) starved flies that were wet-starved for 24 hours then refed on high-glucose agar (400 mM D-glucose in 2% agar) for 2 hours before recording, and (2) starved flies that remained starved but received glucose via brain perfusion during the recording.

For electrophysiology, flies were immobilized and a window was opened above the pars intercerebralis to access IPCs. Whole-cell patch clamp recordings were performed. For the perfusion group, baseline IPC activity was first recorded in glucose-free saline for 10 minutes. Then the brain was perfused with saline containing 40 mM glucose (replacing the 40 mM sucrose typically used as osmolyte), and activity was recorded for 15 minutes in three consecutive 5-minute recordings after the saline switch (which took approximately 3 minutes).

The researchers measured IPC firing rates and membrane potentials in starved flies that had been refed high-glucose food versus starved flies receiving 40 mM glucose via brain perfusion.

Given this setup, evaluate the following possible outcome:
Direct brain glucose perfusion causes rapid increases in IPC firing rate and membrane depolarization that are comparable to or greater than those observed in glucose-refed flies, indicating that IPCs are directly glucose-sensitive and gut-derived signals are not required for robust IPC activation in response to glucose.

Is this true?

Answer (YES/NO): NO